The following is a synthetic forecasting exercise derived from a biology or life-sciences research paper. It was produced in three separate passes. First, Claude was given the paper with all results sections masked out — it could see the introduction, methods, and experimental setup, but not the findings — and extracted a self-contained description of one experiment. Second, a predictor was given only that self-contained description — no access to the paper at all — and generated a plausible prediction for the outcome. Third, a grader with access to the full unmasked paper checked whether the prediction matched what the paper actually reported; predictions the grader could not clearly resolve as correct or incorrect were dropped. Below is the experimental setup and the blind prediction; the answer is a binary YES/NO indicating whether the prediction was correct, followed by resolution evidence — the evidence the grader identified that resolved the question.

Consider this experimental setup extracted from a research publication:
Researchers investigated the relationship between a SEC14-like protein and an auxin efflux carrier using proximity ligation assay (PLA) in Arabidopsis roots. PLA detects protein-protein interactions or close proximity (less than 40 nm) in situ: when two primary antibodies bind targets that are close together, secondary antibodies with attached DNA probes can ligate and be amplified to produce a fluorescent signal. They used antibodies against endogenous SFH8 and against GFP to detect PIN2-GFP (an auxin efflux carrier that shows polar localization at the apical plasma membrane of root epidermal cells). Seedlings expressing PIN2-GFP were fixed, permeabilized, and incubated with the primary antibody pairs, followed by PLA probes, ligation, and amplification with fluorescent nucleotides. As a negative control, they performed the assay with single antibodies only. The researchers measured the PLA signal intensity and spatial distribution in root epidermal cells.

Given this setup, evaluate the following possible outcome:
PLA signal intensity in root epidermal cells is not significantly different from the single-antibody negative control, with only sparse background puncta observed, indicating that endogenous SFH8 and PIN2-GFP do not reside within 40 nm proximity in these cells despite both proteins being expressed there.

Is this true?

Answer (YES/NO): NO